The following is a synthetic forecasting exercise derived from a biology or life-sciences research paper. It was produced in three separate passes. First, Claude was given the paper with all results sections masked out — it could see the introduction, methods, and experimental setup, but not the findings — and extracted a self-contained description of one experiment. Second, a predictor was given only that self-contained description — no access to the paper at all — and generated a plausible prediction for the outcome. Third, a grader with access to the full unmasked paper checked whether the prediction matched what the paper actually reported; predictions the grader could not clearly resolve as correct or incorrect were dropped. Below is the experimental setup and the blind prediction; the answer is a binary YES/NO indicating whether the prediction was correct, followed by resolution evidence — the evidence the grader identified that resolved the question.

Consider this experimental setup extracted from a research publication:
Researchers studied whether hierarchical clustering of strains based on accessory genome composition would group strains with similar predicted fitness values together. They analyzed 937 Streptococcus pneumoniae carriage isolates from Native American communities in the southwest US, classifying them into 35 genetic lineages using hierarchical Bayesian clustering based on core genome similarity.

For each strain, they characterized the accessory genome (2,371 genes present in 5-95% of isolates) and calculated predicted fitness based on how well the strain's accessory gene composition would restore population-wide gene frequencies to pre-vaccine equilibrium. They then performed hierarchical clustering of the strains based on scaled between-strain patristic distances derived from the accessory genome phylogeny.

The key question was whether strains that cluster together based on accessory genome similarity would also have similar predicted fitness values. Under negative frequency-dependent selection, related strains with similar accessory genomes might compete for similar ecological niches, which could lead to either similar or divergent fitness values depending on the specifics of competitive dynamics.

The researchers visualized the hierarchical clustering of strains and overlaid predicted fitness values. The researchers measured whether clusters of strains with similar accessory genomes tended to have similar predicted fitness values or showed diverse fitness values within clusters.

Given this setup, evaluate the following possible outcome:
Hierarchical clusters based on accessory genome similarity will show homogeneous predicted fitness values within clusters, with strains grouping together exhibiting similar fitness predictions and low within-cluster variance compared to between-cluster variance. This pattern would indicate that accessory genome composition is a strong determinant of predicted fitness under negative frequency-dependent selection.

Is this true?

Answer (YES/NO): NO